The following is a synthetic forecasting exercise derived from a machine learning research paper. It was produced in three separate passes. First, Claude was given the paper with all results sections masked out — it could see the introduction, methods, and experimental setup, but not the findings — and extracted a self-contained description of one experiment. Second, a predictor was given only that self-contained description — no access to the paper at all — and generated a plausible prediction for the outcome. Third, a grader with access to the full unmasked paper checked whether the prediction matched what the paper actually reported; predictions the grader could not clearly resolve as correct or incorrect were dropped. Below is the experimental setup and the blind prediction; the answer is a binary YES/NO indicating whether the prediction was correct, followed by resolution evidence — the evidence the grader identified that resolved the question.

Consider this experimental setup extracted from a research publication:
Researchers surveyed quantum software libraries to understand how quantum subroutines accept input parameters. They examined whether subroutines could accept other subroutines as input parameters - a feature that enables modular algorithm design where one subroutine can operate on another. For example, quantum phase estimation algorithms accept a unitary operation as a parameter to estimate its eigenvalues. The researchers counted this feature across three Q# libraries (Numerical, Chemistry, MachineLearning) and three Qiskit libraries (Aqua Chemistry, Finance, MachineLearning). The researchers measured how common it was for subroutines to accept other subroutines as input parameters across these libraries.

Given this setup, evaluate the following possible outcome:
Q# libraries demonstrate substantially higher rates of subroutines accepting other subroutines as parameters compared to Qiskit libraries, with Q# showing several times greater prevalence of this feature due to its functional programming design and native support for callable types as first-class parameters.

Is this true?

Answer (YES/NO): YES